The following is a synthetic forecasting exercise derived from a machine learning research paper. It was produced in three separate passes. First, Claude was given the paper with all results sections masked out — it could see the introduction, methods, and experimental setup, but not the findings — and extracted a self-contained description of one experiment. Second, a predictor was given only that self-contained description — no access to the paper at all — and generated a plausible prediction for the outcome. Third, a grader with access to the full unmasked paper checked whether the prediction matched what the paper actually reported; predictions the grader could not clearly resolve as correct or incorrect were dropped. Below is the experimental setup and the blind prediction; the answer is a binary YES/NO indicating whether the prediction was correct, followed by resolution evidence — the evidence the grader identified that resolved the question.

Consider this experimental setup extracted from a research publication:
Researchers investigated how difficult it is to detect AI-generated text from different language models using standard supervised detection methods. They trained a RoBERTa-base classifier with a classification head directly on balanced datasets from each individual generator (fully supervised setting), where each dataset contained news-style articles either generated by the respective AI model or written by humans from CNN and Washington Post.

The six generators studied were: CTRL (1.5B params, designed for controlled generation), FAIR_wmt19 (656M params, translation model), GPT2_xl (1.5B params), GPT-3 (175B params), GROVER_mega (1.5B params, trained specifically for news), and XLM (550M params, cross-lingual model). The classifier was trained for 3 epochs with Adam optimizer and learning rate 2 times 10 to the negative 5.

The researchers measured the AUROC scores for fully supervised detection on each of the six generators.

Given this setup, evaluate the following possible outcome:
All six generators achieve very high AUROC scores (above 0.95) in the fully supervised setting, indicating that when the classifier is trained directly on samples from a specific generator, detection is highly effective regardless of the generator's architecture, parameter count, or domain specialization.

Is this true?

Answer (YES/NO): YES